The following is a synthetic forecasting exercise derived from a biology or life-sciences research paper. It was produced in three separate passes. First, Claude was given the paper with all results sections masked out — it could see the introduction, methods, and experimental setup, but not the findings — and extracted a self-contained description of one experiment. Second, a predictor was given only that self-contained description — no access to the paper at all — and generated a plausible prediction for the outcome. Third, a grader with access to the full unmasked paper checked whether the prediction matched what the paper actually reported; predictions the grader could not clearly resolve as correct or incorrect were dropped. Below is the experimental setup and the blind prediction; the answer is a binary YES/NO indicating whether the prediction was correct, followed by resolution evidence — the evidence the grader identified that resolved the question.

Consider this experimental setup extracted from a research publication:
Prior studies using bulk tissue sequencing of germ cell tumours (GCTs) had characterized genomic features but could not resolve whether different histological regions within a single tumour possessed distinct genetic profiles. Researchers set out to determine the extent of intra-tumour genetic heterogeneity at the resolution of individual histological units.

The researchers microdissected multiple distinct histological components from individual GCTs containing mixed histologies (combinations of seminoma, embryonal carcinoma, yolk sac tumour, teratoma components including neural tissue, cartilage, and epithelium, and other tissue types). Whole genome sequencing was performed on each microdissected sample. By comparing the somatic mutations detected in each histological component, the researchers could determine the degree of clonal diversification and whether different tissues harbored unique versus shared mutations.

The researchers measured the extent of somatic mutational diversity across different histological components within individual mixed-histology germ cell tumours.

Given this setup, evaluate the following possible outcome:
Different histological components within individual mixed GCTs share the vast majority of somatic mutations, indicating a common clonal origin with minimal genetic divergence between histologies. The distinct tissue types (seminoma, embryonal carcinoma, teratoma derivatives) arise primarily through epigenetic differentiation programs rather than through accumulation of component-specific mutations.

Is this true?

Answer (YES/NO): YES